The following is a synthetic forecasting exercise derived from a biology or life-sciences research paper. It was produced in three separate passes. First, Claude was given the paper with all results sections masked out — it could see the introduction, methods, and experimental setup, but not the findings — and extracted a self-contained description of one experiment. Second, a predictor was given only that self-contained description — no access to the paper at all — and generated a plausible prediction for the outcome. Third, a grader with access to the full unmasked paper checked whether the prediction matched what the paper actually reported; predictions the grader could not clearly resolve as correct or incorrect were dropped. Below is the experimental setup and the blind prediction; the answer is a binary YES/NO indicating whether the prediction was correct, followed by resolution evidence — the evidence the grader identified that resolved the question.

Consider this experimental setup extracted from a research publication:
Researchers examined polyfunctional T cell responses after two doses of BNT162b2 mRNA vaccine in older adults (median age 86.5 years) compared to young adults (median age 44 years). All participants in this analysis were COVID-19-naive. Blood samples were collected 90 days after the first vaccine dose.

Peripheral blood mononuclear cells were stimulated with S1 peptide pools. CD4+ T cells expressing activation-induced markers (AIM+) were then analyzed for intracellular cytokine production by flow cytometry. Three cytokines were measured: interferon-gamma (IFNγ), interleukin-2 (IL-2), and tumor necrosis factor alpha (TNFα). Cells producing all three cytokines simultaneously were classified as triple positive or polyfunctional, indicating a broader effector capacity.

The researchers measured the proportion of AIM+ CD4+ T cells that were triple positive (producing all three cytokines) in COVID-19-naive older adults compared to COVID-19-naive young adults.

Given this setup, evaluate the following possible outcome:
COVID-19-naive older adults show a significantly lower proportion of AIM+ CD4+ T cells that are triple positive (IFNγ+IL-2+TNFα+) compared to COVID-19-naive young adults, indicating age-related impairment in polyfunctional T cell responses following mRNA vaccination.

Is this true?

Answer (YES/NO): YES